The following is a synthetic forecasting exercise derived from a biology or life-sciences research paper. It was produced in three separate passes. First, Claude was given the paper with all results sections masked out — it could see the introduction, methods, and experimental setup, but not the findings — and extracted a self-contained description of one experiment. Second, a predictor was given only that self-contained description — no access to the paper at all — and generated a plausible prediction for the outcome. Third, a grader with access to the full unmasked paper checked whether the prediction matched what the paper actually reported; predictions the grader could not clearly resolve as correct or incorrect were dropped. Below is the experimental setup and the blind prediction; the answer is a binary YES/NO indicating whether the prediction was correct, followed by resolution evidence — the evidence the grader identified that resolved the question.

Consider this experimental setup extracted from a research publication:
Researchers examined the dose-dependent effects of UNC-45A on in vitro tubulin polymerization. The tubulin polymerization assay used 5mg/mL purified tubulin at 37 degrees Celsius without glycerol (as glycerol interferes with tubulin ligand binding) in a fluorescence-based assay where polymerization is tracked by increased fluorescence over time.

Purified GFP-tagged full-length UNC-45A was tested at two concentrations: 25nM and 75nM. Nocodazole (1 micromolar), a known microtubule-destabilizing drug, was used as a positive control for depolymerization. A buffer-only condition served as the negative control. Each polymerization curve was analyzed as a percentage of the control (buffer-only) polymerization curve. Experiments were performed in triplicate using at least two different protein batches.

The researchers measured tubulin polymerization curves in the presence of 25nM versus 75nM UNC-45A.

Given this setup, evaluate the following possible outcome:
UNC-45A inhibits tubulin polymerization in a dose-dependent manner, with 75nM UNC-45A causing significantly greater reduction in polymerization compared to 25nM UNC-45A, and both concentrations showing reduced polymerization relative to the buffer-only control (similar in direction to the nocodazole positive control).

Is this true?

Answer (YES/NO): YES